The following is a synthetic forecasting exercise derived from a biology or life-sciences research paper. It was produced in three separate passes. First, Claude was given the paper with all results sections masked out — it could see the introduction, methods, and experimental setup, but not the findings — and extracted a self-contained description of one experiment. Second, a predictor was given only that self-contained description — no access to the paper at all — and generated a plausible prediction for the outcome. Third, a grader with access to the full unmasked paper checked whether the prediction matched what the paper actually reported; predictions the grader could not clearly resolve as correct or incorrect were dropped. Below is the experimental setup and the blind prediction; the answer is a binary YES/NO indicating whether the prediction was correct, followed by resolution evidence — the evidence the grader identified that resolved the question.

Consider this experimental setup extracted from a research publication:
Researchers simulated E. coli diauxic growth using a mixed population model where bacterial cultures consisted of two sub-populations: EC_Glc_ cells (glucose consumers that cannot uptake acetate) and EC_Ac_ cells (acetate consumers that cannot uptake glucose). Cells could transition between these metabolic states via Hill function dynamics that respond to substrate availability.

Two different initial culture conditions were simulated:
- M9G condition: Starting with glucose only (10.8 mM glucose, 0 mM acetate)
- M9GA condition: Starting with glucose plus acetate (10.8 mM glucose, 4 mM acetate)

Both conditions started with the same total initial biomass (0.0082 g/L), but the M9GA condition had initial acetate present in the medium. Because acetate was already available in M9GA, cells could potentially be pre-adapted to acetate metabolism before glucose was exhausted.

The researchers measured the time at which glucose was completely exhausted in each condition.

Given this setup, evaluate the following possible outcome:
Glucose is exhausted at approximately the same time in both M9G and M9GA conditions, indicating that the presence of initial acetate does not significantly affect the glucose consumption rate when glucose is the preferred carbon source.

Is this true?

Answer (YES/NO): NO